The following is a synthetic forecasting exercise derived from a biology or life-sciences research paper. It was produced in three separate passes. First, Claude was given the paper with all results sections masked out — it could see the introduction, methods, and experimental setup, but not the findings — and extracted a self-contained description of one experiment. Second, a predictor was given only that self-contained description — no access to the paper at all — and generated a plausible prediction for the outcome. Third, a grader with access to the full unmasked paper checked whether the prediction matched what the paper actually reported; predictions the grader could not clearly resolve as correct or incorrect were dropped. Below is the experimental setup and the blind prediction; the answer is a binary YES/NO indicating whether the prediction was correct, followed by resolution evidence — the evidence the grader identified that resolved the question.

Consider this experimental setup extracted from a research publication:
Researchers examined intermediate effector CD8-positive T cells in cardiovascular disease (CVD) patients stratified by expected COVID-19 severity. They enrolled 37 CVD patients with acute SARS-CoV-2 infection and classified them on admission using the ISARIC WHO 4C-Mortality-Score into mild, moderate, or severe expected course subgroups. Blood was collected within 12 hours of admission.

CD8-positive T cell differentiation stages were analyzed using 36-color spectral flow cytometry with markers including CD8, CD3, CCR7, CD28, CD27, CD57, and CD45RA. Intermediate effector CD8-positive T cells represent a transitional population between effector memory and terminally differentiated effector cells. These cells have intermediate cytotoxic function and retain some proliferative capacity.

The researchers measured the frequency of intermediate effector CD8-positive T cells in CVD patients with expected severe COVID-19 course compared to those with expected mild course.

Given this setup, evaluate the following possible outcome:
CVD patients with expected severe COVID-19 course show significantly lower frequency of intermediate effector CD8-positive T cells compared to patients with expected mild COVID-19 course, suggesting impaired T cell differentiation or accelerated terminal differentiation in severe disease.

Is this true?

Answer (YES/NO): NO